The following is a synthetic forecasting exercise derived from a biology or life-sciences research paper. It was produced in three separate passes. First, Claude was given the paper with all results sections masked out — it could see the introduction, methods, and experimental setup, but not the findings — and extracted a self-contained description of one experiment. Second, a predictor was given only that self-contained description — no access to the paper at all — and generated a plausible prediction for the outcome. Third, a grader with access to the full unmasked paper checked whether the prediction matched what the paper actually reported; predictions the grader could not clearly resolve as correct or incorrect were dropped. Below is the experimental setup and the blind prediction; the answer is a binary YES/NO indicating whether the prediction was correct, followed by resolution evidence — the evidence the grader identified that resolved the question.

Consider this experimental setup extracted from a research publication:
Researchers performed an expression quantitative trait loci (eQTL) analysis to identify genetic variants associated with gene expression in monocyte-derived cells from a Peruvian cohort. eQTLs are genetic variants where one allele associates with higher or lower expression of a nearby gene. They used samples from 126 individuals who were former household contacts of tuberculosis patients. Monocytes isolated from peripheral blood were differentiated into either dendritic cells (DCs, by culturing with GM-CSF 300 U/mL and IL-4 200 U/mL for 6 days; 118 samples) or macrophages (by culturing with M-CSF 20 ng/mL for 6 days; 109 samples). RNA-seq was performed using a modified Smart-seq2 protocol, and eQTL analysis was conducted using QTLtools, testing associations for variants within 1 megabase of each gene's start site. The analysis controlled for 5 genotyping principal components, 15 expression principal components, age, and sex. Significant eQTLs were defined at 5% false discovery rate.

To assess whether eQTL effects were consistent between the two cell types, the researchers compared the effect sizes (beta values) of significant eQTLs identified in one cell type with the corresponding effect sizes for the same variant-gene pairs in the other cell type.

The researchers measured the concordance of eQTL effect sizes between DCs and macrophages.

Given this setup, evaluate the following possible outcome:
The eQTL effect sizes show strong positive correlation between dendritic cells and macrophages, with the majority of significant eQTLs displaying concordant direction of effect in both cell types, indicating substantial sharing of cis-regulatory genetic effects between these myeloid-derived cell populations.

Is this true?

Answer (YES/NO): YES